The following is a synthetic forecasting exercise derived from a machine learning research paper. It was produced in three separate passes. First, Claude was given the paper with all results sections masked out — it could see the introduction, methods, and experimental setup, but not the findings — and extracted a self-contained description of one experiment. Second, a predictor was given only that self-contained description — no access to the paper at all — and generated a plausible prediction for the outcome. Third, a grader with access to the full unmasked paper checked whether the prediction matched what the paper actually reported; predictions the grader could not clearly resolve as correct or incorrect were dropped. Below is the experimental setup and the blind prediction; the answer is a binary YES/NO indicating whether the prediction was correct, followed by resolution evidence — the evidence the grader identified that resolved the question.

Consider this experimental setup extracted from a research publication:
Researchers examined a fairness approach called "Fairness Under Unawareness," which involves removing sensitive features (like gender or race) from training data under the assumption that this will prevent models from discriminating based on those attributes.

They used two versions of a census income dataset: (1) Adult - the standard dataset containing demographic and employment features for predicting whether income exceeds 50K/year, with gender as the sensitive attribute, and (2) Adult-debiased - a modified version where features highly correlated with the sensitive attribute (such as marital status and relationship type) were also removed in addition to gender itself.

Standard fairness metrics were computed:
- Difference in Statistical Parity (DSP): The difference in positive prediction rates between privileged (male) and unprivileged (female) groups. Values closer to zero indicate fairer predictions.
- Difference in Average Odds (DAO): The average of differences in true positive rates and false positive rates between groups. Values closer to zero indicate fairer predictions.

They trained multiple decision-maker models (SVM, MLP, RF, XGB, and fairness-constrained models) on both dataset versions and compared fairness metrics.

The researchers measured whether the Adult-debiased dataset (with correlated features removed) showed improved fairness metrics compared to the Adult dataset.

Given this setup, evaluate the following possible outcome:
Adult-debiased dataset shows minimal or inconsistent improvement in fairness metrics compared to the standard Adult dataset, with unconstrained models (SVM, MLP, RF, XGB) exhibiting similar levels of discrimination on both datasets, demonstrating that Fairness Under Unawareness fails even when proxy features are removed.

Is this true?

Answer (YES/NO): NO